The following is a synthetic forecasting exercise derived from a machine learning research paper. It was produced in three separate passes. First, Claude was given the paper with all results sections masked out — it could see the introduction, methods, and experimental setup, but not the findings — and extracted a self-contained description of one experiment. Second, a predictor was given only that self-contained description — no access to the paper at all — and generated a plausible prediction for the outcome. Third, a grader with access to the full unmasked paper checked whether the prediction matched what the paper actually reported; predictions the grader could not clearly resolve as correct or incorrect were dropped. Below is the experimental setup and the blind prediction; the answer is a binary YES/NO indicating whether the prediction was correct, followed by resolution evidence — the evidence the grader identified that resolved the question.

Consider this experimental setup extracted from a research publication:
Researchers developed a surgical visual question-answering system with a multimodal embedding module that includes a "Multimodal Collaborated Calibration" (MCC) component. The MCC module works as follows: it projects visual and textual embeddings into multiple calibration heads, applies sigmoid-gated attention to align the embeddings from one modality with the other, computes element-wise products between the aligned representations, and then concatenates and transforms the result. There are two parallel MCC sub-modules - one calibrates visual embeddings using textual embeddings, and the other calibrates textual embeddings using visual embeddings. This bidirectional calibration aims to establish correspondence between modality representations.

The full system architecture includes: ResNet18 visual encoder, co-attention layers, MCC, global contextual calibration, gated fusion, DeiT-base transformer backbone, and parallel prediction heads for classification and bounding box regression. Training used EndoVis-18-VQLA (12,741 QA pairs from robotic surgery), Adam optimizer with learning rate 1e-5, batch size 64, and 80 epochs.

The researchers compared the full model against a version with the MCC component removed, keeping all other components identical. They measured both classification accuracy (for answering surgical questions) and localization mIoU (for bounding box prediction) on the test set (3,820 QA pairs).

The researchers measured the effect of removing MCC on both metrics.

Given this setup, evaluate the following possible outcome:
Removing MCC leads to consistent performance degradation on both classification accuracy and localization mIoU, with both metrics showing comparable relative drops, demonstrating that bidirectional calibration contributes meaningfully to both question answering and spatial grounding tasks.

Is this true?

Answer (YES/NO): YES